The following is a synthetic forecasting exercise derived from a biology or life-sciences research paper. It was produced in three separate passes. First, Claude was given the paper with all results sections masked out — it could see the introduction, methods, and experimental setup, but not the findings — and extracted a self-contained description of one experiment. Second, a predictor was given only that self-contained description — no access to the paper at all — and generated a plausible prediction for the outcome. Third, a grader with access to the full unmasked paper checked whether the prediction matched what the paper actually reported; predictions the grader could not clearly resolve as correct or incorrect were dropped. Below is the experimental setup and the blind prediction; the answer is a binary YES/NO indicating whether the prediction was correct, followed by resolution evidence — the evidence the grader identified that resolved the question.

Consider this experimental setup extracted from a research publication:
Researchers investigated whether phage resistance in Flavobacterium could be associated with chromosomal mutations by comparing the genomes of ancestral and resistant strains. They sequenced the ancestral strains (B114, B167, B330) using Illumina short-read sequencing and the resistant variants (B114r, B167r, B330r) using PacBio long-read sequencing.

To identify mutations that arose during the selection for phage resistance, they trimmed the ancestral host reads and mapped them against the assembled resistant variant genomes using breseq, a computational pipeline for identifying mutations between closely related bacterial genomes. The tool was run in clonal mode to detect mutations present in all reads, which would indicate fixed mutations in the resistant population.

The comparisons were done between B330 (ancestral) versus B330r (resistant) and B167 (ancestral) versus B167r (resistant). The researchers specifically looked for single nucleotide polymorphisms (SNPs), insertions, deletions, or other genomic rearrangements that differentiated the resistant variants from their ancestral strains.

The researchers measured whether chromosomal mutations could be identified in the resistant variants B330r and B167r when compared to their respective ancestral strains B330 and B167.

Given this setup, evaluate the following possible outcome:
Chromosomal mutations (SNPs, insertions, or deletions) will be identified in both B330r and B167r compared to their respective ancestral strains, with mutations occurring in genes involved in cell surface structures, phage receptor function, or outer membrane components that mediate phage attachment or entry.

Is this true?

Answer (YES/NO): NO